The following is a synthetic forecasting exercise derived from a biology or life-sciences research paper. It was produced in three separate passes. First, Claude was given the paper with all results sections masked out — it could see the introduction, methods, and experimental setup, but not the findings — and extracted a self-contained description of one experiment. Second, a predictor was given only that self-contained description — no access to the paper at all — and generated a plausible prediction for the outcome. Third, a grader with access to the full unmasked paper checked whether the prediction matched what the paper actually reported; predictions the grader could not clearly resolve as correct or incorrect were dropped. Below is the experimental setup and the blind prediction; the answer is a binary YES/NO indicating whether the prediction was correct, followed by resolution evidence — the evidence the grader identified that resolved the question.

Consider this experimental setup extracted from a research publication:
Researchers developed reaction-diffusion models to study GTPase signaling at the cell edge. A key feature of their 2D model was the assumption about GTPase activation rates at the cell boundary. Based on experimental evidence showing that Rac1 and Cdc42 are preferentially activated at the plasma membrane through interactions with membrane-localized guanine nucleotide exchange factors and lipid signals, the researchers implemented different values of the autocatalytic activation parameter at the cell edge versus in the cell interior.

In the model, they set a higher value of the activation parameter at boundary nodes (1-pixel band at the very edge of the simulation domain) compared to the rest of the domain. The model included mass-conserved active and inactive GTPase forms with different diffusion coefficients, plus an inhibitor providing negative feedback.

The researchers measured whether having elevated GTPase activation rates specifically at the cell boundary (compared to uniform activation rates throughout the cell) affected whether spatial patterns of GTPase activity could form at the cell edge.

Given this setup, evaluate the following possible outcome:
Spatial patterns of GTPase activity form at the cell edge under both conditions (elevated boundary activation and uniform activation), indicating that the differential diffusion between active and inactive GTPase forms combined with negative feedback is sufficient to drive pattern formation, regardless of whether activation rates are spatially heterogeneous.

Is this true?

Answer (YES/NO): NO